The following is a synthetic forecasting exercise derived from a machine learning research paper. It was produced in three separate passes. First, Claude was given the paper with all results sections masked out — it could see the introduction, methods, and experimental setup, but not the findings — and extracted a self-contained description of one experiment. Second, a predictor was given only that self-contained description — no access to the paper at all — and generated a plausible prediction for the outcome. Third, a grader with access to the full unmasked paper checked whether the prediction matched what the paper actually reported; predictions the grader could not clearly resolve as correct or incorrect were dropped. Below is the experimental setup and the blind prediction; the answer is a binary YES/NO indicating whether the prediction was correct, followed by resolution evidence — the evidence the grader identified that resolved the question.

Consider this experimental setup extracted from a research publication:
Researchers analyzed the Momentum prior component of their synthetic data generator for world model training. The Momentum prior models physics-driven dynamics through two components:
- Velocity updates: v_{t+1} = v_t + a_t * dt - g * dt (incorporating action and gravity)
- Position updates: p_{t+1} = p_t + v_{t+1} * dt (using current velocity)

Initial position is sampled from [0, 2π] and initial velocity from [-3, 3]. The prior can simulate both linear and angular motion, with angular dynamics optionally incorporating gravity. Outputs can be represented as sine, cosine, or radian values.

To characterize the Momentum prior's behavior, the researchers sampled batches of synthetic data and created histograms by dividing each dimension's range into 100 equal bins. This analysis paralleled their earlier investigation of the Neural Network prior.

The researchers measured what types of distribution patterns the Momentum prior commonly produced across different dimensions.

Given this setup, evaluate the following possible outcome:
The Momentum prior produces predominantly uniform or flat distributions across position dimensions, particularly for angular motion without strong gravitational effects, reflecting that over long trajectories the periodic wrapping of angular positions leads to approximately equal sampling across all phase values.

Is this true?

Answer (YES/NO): NO